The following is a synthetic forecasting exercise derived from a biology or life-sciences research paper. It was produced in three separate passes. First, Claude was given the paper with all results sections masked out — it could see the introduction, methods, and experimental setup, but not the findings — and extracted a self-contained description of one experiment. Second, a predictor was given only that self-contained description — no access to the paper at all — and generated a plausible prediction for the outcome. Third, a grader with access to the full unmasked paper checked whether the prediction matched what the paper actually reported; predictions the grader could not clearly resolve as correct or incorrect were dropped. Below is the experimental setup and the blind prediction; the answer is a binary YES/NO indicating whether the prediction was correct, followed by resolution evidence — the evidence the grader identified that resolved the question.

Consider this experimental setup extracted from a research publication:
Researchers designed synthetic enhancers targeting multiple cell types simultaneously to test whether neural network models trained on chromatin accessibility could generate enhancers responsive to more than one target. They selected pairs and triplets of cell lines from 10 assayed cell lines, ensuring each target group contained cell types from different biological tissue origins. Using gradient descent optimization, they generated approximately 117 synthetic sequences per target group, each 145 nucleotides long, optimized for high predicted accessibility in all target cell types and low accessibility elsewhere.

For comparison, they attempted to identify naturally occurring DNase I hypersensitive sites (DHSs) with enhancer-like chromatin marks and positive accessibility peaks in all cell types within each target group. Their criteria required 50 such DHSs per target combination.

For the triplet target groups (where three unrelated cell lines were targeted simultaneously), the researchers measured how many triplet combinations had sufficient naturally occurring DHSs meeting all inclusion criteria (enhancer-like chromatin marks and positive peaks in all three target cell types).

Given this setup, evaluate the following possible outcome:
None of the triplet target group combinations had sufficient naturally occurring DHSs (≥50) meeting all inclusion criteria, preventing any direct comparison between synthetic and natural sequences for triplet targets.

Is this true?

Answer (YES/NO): NO